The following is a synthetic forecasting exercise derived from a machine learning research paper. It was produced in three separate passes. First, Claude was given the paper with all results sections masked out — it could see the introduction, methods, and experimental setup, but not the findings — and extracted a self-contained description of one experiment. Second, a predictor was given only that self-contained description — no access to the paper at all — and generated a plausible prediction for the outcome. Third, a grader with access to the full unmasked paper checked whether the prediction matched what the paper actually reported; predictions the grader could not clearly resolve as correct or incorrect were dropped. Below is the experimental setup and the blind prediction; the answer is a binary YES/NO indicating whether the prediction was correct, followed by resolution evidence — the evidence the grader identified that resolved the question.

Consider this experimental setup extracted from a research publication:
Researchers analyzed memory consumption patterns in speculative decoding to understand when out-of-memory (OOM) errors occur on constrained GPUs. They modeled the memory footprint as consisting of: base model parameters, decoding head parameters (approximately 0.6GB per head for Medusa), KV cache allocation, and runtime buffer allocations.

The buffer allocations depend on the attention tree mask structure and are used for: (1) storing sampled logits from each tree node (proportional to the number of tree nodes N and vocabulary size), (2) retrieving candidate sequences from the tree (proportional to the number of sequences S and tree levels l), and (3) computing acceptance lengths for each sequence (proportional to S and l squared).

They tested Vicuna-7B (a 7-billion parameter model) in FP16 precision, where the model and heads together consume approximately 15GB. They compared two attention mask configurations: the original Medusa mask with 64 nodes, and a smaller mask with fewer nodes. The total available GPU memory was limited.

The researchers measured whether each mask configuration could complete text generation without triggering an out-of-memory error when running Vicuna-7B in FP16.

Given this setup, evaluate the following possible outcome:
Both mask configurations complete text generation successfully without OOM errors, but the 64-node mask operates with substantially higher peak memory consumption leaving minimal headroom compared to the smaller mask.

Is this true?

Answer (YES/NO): NO